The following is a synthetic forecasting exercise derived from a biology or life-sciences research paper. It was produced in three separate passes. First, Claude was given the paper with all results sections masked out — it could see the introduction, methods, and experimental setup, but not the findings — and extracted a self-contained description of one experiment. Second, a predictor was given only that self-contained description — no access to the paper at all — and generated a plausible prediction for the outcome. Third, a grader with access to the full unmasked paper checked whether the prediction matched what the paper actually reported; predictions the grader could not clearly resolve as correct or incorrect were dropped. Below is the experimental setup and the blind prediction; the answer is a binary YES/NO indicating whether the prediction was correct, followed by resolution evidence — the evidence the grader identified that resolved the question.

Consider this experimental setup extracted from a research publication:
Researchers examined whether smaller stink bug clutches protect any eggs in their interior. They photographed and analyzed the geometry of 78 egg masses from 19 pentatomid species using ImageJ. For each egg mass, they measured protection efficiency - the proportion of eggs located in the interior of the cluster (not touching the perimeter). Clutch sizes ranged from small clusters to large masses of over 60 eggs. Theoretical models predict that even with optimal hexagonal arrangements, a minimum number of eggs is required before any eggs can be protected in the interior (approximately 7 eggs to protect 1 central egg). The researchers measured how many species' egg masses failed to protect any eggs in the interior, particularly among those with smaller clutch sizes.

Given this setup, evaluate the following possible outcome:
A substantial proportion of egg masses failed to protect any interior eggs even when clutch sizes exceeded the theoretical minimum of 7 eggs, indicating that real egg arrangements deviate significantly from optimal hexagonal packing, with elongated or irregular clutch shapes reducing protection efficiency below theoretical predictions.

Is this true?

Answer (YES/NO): YES